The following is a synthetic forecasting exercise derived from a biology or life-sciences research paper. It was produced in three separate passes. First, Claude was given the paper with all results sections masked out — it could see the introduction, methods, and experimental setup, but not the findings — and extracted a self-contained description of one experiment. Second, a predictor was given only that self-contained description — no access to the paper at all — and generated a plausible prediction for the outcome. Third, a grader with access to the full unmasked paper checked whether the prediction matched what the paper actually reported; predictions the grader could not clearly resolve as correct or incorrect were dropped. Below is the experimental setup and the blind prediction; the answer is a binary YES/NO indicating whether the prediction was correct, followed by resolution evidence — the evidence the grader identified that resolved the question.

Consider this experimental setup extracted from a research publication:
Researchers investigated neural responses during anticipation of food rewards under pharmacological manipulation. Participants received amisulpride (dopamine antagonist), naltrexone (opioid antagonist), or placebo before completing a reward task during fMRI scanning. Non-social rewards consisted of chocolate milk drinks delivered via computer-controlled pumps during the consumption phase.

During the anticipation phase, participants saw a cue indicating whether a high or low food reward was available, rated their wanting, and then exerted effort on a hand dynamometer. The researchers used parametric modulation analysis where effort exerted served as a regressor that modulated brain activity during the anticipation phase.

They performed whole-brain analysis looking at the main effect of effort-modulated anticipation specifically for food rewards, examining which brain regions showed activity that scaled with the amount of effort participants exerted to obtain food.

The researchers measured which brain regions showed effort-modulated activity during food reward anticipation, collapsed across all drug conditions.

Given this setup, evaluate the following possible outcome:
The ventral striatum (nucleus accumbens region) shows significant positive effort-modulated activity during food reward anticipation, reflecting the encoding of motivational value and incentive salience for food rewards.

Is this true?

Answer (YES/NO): NO